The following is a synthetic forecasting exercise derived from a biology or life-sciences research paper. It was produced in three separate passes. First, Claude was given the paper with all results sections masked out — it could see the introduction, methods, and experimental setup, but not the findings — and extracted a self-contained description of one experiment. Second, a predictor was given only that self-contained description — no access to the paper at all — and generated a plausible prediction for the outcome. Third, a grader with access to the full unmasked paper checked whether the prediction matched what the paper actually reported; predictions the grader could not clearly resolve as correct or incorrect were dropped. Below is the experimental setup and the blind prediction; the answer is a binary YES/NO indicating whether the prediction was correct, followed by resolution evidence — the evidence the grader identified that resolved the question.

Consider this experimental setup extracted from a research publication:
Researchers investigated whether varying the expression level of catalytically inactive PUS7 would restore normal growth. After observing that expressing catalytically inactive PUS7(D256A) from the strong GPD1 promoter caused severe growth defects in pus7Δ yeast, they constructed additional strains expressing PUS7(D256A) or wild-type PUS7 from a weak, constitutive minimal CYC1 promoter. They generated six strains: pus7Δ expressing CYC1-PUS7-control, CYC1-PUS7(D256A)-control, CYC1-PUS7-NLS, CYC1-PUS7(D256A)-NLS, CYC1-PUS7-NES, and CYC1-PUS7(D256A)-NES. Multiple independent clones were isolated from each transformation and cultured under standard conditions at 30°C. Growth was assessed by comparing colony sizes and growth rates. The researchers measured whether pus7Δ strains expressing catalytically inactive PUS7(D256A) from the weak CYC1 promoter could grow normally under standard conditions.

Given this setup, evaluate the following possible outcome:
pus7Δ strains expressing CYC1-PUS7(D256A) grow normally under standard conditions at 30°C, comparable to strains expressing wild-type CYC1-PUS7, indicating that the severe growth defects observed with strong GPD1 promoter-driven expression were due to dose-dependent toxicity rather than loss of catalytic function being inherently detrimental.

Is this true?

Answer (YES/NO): YES